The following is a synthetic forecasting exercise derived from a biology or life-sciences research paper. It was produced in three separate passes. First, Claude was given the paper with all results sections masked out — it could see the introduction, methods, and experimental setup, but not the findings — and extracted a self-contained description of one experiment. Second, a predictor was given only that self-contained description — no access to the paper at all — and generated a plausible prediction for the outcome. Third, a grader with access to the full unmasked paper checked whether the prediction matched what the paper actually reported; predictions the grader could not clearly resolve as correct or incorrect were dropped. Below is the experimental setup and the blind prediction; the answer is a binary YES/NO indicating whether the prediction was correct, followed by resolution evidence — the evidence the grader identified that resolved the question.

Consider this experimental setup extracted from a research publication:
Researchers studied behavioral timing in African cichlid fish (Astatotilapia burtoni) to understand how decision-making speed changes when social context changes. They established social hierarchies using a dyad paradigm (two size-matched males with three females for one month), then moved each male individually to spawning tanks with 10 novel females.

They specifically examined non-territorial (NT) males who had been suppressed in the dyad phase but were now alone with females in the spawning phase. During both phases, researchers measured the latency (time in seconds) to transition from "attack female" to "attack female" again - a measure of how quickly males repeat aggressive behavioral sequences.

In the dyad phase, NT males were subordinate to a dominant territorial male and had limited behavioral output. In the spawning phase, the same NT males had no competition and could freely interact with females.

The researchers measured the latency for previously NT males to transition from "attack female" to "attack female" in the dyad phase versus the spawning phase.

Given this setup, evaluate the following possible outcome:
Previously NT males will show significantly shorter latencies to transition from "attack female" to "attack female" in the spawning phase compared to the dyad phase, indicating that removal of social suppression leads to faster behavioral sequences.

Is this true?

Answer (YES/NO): YES